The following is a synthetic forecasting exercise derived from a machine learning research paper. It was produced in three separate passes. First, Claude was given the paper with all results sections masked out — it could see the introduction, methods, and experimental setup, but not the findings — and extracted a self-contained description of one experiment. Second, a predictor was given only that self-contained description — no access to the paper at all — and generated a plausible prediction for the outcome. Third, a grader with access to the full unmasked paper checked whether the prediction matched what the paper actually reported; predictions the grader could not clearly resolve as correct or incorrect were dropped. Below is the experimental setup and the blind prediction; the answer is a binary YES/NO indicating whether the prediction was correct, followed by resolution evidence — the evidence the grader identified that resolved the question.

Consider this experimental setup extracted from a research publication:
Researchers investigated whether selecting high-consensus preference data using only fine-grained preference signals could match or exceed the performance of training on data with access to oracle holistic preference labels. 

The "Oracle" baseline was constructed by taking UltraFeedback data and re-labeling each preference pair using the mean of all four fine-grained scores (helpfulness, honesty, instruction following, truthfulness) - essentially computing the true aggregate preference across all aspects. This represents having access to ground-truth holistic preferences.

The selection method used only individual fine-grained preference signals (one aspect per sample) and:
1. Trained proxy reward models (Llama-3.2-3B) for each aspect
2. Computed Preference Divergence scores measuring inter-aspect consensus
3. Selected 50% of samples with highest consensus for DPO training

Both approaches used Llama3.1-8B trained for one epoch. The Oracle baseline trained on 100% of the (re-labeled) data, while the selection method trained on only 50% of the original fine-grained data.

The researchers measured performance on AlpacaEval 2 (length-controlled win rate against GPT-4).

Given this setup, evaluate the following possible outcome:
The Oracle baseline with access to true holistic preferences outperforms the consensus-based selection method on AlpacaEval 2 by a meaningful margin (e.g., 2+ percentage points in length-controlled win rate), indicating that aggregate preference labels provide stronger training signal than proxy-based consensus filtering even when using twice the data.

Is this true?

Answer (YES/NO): NO